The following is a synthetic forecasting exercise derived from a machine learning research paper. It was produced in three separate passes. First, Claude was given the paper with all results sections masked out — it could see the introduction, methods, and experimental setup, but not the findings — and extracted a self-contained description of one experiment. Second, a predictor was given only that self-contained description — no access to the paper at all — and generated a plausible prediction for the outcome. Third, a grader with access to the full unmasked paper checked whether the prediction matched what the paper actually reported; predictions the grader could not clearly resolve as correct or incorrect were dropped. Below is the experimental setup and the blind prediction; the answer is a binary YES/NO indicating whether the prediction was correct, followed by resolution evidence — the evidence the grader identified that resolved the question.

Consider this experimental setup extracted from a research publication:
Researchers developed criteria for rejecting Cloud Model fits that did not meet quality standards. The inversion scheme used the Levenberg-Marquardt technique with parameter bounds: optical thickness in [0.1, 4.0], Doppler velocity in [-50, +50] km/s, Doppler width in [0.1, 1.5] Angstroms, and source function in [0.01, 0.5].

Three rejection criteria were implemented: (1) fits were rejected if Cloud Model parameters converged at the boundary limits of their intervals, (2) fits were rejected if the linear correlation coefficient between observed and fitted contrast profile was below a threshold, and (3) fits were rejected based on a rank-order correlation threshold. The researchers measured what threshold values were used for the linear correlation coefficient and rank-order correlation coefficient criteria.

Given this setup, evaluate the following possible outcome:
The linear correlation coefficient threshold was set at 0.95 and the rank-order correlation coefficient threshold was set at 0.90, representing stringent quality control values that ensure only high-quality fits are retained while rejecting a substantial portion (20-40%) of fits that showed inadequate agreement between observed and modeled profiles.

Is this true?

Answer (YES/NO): NO